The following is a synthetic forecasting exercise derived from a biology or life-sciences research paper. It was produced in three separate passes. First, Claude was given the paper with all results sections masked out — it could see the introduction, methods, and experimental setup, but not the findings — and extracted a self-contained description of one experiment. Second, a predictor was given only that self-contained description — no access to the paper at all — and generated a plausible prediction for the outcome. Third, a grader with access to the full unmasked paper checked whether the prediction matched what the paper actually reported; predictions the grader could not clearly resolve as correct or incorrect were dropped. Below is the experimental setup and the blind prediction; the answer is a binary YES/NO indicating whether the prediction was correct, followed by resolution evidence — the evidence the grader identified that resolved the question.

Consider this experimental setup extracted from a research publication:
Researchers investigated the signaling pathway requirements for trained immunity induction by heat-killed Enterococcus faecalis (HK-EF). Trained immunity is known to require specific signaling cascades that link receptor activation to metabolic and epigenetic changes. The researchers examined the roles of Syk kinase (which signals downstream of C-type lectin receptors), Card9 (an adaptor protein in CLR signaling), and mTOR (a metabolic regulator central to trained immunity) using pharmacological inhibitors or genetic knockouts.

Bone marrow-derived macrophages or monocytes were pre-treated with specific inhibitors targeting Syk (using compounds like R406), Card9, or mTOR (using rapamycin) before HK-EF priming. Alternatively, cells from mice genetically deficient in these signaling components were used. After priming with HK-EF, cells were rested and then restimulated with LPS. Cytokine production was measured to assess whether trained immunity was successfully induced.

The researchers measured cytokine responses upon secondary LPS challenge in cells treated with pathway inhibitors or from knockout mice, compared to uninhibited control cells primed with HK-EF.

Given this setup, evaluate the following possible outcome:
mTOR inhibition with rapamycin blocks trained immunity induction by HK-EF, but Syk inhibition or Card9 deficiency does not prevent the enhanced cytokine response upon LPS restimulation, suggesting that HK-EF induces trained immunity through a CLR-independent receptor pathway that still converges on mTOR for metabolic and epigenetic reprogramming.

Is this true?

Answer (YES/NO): NO